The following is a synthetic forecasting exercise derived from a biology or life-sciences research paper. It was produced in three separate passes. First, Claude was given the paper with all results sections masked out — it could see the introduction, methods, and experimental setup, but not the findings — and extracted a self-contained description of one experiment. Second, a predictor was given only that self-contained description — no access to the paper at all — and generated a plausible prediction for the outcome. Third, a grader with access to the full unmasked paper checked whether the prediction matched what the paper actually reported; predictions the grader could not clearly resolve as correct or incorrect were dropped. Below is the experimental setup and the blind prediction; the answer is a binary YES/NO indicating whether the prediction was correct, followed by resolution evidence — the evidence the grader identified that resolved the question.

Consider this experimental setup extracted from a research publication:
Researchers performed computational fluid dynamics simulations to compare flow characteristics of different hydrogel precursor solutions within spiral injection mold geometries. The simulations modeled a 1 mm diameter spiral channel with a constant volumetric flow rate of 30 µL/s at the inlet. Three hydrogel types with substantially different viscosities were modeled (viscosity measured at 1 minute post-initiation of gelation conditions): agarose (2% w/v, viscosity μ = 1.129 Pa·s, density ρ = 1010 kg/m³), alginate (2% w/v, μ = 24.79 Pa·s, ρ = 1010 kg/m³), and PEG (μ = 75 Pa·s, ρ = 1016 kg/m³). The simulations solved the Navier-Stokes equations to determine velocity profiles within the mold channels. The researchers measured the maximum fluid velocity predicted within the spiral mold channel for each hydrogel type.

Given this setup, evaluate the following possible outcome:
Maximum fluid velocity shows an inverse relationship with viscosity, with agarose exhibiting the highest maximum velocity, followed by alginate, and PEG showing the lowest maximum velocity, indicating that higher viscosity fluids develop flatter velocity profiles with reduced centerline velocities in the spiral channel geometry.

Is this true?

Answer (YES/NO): NO